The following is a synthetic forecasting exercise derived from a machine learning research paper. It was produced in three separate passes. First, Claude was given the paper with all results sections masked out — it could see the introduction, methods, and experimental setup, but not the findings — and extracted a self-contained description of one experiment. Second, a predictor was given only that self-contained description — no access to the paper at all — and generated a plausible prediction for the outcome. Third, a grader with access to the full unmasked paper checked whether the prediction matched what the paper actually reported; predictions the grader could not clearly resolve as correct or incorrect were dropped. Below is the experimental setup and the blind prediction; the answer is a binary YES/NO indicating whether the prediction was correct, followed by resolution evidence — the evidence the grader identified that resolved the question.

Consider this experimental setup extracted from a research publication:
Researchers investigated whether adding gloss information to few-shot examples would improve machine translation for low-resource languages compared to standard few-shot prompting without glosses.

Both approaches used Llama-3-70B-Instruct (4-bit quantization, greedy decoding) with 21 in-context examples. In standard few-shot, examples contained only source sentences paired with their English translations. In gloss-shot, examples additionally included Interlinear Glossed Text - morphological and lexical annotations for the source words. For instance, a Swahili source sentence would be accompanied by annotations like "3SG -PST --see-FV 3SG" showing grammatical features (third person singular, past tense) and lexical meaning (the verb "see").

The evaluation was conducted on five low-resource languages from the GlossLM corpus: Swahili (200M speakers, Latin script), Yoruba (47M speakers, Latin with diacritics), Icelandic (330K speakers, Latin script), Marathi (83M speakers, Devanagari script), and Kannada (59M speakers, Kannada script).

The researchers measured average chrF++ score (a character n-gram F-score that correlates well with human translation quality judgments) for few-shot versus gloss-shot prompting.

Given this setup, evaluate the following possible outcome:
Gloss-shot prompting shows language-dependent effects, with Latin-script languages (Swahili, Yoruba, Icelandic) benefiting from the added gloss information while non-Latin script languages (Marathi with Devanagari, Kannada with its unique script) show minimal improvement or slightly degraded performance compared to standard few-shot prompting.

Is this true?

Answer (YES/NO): NO